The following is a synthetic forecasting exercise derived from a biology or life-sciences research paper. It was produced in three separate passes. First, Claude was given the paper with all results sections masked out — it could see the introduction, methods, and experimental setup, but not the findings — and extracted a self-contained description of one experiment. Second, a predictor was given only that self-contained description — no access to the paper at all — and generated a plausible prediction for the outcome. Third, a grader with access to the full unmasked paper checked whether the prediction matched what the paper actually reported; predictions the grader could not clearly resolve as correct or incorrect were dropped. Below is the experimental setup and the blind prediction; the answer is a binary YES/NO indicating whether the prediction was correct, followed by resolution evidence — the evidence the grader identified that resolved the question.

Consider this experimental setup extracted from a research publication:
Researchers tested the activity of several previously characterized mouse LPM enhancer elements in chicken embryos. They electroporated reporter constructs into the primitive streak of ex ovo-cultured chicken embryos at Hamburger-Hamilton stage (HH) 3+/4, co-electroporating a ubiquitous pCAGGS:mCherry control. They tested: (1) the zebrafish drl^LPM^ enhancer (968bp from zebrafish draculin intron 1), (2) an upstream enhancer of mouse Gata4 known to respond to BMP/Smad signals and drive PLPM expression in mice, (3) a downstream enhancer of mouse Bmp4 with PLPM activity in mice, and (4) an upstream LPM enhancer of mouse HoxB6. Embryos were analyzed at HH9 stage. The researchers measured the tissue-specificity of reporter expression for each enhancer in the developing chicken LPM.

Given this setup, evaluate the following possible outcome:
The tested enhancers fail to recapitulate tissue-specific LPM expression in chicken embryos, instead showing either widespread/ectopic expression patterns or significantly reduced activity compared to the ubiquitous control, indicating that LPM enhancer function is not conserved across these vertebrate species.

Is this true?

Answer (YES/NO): NO